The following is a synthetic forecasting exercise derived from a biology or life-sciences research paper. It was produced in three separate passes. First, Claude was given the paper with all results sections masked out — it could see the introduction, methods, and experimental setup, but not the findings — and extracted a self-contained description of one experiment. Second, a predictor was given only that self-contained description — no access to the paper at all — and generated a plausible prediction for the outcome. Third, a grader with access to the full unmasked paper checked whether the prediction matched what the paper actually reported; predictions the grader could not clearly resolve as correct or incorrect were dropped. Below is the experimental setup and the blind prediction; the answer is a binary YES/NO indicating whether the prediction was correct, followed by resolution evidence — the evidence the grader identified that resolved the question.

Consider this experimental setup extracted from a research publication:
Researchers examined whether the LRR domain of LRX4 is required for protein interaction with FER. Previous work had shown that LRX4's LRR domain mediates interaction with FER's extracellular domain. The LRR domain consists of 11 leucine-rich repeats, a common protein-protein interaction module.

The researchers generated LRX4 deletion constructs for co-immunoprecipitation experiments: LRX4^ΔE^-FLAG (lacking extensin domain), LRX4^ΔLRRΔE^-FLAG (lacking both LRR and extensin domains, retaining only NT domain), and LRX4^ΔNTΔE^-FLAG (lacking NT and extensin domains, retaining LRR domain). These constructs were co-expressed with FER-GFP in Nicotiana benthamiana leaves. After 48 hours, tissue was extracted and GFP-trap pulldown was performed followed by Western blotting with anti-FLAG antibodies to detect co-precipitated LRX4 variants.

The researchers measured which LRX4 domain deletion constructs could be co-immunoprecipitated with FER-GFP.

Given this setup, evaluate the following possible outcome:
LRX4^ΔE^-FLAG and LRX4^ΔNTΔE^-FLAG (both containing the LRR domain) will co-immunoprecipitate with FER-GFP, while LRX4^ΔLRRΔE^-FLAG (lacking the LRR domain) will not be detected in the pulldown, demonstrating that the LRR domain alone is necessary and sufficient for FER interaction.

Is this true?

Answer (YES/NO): YES